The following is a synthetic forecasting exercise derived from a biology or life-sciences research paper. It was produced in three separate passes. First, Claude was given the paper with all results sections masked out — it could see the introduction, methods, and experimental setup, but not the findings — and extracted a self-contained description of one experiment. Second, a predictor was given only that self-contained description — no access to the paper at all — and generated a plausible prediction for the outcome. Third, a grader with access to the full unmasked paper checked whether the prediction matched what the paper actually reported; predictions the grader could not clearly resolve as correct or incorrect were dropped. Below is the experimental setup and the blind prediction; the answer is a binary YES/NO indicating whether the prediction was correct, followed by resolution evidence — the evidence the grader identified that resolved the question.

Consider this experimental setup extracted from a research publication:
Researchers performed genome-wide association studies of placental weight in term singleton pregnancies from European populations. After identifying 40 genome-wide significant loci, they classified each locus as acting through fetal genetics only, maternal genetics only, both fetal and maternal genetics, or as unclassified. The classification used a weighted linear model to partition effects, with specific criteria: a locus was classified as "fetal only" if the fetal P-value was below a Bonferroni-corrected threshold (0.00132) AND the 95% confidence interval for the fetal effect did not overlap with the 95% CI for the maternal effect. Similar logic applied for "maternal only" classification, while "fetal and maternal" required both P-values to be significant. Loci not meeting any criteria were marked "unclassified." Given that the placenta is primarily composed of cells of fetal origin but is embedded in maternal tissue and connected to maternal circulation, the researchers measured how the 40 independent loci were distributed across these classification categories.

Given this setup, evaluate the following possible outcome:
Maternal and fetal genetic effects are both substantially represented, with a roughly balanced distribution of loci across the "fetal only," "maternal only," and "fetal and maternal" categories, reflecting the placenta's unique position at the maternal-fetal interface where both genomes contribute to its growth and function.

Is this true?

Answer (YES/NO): NO